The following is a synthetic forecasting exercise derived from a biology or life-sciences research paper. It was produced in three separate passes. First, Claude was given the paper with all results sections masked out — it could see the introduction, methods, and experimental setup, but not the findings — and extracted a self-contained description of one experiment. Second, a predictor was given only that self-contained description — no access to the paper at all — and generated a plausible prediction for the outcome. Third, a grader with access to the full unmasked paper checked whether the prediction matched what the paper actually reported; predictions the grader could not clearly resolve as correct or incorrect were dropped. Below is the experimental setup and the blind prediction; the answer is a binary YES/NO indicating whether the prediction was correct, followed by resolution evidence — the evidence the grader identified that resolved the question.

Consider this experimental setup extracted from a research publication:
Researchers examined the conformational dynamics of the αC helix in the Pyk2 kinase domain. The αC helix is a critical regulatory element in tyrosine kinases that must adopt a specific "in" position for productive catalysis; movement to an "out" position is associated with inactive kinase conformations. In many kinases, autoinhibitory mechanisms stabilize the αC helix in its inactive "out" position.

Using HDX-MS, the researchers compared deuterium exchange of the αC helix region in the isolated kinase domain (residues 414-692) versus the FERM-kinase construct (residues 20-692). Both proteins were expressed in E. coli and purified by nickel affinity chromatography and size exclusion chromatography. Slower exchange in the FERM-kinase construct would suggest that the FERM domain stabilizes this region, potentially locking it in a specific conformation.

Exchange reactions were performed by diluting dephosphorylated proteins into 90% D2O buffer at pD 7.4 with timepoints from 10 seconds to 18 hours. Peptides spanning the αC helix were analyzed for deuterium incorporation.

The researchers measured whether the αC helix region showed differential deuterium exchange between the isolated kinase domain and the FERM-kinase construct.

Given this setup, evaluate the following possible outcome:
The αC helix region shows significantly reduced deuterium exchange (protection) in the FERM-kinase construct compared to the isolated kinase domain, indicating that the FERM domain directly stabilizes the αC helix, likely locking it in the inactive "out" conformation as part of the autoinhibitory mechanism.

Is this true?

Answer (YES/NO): NO